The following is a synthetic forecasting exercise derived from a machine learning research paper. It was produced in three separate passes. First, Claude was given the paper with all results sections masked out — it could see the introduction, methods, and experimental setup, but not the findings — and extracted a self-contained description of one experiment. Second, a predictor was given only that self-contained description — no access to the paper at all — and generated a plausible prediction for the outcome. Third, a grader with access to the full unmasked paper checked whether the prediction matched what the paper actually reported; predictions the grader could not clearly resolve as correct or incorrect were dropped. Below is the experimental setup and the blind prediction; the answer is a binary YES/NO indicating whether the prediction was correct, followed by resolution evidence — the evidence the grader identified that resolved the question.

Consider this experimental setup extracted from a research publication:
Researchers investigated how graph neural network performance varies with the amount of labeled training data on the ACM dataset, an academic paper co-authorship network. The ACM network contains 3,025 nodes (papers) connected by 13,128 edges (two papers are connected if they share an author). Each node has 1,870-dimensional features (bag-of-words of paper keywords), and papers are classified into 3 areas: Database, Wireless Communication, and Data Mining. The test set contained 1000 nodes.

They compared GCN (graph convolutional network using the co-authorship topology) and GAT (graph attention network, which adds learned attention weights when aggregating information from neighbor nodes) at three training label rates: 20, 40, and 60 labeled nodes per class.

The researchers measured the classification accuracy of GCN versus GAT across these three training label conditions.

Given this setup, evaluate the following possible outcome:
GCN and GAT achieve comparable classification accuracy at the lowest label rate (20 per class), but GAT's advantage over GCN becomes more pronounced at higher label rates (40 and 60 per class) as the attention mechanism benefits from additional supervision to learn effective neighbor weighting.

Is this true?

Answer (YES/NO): NO